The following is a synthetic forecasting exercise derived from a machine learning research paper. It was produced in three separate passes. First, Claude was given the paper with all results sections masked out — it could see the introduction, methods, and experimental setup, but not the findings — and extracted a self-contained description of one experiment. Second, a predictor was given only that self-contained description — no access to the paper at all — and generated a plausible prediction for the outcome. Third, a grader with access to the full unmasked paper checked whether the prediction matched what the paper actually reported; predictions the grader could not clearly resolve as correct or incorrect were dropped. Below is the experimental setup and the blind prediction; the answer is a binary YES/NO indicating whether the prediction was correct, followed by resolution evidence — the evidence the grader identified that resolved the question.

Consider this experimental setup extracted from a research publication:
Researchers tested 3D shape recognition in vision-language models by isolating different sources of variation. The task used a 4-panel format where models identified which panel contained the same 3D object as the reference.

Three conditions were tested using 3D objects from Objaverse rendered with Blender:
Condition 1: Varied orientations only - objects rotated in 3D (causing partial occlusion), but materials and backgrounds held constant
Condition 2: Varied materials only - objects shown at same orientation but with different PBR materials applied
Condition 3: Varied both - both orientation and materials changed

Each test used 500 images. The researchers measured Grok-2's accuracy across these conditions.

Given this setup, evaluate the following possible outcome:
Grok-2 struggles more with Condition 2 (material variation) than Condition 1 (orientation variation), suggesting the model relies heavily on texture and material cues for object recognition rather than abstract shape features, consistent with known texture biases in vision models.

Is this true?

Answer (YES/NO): NO